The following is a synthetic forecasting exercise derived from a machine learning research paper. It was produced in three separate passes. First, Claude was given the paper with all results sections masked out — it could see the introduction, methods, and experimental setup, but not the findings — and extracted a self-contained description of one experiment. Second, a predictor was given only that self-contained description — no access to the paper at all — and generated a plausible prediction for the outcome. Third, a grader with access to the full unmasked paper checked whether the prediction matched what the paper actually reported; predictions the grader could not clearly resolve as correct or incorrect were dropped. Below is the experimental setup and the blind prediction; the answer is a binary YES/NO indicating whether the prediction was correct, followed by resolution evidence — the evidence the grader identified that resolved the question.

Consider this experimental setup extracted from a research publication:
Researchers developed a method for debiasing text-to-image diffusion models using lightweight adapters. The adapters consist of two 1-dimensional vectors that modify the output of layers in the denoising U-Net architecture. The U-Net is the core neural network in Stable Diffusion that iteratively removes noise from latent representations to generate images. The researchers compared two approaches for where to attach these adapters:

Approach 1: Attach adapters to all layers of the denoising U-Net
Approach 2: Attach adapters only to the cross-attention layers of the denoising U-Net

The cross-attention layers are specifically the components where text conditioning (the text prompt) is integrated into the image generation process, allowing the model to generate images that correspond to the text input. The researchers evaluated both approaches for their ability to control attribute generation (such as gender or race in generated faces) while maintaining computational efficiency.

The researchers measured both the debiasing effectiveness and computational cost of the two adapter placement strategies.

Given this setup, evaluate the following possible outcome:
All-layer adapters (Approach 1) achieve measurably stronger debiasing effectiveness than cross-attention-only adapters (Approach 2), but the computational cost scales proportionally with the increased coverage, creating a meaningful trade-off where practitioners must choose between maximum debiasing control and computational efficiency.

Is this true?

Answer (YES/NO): NO